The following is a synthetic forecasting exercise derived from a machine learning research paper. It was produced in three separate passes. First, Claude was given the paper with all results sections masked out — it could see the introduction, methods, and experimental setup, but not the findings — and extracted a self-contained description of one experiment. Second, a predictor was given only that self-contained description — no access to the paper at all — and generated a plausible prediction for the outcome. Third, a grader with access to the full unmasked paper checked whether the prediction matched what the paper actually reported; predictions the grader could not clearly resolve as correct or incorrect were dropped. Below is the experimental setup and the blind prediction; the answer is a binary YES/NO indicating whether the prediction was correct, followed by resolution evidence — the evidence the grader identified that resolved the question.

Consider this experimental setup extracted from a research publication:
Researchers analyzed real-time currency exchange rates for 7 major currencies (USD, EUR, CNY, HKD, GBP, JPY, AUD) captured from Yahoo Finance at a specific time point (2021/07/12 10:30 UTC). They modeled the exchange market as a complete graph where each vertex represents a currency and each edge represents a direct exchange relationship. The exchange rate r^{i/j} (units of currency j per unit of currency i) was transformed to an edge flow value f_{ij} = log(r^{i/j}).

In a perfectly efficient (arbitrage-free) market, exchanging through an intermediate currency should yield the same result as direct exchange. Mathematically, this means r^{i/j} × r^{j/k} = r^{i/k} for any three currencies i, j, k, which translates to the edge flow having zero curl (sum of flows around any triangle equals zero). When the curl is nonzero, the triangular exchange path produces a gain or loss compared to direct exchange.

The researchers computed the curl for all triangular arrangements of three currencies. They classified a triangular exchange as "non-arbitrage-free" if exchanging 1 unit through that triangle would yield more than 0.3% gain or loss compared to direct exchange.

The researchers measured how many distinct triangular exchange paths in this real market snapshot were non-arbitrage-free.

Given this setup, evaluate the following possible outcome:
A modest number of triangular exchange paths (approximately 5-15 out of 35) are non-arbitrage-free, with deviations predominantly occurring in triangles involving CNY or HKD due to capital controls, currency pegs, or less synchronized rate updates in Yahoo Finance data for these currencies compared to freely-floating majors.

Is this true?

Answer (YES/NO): NO